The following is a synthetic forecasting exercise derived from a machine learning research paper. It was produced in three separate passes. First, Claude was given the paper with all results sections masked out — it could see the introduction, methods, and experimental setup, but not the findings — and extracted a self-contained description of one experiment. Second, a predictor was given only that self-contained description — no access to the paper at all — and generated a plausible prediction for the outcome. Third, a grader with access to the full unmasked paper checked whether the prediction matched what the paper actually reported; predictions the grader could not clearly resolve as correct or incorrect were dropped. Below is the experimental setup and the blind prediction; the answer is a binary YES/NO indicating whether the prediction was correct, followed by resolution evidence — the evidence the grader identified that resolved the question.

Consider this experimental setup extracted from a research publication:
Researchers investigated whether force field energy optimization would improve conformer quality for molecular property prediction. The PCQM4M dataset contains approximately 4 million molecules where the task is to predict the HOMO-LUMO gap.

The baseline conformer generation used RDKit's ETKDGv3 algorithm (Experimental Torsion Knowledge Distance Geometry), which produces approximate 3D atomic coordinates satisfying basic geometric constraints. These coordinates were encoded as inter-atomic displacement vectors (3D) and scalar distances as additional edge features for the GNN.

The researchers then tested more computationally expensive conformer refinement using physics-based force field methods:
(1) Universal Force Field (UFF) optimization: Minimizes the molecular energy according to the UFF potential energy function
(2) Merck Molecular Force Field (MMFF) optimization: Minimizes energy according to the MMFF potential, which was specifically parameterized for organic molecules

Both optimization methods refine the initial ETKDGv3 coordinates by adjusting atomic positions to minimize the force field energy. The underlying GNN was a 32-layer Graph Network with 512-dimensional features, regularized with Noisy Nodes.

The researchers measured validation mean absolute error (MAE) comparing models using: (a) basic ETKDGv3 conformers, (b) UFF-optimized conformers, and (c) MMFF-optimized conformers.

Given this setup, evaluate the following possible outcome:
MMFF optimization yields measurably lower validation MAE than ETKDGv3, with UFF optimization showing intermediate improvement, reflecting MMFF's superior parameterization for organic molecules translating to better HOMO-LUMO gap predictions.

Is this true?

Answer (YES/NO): NO